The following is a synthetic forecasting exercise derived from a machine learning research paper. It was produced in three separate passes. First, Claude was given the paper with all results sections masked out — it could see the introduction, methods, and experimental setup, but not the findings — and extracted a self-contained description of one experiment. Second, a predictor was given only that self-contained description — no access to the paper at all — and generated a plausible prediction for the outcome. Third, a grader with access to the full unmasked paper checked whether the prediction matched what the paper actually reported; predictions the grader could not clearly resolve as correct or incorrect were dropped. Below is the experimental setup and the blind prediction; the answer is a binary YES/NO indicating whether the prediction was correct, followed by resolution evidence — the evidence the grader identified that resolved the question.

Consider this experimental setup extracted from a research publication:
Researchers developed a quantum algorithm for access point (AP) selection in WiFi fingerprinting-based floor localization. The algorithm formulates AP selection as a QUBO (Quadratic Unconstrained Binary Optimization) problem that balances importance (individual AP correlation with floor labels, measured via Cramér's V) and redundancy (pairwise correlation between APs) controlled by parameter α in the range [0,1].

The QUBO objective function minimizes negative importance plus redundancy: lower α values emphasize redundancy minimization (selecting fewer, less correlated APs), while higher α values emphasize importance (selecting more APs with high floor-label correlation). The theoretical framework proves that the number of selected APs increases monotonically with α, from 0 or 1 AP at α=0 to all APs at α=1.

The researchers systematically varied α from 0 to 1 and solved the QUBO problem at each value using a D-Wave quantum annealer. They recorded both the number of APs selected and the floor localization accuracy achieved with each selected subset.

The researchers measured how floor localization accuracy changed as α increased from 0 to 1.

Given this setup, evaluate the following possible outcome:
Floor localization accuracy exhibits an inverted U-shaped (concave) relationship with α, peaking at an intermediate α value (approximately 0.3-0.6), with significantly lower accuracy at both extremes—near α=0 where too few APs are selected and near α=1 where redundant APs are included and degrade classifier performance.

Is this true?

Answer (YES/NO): NO